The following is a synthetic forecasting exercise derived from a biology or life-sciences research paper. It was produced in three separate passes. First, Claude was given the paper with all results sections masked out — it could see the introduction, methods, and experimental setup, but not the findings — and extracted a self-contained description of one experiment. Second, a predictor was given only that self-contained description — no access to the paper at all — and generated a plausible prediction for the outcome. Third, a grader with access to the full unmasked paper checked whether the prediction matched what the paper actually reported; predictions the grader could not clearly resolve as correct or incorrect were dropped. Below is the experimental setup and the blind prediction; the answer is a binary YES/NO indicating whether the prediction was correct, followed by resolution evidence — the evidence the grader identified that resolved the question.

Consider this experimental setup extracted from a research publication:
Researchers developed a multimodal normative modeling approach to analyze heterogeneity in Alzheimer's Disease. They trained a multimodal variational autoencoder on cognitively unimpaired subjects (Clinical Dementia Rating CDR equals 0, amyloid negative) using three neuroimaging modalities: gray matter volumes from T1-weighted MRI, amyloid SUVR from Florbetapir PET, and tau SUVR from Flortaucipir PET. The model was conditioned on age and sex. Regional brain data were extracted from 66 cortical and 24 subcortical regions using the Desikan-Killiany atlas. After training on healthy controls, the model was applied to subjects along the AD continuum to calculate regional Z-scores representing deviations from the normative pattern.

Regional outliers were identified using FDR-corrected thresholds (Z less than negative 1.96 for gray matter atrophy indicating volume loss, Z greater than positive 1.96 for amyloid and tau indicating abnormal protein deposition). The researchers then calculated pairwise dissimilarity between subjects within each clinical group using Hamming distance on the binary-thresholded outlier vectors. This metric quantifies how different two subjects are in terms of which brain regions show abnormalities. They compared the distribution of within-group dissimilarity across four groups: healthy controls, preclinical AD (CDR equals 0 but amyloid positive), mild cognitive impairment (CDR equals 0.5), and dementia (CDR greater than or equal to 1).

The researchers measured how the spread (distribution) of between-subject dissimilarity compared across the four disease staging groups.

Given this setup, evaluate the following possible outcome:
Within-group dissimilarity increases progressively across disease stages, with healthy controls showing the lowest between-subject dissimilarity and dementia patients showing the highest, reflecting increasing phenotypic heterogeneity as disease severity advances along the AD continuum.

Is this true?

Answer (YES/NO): YES